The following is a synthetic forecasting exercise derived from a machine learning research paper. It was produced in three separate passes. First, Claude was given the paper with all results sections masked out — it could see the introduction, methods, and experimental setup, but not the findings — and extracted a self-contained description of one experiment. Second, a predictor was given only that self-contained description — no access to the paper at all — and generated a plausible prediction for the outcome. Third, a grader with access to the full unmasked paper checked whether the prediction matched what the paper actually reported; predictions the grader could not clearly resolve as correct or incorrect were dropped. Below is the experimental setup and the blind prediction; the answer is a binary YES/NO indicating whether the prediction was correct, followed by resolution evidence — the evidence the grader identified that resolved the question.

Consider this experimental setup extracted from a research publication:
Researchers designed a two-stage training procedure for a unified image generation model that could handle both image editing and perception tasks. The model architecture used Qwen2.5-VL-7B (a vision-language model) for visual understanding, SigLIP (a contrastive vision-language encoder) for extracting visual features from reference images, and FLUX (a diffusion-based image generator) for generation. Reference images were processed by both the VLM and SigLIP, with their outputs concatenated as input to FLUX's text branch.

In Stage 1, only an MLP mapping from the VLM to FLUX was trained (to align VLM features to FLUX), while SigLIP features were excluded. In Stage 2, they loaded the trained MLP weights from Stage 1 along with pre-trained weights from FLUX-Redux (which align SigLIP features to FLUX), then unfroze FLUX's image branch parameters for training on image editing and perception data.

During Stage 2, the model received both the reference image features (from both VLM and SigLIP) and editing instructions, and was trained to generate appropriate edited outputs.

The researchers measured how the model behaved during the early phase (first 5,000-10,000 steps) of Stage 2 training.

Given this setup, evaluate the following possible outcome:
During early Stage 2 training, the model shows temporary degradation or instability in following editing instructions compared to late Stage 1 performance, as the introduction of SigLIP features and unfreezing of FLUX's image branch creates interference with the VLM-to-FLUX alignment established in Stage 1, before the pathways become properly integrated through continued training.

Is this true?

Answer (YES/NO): NO